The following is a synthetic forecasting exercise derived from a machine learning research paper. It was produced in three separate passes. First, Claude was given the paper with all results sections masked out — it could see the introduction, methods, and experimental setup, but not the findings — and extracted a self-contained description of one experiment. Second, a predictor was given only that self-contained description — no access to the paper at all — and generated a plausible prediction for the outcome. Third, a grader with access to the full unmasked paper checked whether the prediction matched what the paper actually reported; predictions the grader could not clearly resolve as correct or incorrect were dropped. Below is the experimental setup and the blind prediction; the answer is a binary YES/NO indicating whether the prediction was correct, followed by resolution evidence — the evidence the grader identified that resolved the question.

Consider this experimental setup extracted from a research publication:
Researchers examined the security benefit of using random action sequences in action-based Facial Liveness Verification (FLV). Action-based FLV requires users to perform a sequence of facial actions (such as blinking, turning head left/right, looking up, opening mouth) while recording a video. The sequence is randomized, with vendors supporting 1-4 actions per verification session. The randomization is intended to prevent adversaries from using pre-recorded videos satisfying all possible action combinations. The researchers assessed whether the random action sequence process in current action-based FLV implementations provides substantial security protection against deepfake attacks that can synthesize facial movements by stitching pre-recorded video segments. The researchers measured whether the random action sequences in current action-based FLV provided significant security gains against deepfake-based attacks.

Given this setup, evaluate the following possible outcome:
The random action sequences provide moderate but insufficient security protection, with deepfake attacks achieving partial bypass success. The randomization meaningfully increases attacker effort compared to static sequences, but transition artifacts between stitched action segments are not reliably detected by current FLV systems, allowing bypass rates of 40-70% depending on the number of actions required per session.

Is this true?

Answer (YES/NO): NO